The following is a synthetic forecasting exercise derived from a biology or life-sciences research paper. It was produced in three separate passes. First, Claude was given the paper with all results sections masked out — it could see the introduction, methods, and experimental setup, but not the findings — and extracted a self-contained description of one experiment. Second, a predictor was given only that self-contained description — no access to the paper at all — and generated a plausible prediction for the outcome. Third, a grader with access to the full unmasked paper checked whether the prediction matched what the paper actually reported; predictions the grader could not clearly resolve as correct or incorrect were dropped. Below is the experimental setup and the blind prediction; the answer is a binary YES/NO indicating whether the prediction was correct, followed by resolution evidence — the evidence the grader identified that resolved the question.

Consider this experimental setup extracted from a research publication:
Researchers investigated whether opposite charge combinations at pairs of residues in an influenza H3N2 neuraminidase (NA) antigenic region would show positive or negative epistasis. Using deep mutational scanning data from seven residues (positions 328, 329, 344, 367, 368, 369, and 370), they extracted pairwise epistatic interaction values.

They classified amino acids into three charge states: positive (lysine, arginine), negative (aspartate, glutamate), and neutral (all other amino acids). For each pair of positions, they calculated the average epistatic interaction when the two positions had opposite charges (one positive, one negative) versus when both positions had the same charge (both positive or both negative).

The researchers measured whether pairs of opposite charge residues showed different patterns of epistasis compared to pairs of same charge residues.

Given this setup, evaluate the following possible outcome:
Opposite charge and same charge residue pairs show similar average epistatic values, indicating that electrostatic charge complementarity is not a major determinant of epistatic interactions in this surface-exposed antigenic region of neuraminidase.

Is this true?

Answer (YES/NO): NO